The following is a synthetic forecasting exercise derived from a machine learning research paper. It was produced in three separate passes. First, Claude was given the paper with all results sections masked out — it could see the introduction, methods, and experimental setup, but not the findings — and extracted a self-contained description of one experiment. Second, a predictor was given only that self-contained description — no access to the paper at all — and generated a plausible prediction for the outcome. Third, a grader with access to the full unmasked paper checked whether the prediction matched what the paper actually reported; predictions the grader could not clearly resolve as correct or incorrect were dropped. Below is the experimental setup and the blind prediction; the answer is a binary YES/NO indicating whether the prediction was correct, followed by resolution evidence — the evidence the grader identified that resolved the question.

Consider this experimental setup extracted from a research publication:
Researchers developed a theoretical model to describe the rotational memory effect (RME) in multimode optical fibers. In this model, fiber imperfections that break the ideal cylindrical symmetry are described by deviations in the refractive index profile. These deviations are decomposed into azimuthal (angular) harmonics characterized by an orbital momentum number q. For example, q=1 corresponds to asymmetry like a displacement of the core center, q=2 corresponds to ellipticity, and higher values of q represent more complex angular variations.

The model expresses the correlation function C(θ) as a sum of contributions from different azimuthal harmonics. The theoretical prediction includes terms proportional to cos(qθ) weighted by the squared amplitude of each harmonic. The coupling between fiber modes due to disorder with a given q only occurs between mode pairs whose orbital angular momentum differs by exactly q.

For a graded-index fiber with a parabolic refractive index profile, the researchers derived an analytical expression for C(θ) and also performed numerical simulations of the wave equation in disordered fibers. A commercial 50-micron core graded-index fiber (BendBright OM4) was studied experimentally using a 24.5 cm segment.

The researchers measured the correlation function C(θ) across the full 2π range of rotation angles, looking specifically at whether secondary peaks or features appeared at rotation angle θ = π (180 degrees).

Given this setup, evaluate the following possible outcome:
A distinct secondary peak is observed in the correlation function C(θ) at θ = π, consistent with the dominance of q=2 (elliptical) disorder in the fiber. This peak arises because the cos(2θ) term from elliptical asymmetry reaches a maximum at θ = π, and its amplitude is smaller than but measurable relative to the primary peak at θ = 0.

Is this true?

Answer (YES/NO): NO